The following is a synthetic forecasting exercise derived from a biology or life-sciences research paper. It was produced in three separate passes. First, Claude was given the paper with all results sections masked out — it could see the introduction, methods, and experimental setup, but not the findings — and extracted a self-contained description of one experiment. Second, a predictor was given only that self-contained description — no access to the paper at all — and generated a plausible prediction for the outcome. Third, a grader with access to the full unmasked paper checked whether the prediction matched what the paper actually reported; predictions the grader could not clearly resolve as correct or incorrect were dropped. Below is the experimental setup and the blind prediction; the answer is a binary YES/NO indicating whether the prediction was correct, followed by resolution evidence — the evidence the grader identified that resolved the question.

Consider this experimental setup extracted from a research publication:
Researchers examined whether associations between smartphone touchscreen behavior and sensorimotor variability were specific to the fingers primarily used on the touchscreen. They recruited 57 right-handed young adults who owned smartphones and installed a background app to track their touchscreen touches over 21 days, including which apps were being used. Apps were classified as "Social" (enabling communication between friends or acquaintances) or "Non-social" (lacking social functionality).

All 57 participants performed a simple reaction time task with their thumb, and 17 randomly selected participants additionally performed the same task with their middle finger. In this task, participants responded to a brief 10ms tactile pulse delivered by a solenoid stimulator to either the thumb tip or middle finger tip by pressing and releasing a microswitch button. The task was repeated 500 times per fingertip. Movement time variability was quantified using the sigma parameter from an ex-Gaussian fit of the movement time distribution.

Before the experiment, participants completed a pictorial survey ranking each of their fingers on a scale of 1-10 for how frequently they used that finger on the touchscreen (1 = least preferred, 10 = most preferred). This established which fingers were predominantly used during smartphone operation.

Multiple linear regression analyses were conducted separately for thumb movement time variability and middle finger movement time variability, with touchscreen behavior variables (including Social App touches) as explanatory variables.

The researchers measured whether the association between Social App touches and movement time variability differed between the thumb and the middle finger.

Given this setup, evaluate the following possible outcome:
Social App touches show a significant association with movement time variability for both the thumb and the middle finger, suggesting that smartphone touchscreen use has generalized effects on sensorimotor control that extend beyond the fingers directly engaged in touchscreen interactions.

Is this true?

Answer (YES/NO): NO